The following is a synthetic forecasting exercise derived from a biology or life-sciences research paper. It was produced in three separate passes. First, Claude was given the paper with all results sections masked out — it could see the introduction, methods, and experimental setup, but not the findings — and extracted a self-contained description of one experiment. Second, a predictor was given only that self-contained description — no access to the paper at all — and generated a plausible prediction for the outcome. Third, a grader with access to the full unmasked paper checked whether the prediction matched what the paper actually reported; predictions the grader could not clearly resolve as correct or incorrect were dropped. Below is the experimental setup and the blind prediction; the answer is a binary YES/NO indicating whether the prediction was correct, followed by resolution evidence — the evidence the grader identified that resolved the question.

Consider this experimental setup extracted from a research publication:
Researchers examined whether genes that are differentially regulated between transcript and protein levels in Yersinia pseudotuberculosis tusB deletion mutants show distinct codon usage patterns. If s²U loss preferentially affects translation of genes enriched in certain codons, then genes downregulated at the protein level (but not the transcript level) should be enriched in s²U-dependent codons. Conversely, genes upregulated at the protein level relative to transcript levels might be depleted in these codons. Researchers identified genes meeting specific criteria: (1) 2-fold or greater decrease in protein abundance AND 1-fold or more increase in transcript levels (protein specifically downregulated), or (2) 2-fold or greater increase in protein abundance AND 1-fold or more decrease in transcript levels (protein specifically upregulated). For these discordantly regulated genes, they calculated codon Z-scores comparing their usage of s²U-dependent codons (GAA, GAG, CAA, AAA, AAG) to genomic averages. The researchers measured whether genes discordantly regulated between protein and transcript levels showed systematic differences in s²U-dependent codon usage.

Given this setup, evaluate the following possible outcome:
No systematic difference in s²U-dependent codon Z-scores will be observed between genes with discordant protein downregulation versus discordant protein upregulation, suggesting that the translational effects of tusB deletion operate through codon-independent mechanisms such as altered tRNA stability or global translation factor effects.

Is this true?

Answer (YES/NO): NO